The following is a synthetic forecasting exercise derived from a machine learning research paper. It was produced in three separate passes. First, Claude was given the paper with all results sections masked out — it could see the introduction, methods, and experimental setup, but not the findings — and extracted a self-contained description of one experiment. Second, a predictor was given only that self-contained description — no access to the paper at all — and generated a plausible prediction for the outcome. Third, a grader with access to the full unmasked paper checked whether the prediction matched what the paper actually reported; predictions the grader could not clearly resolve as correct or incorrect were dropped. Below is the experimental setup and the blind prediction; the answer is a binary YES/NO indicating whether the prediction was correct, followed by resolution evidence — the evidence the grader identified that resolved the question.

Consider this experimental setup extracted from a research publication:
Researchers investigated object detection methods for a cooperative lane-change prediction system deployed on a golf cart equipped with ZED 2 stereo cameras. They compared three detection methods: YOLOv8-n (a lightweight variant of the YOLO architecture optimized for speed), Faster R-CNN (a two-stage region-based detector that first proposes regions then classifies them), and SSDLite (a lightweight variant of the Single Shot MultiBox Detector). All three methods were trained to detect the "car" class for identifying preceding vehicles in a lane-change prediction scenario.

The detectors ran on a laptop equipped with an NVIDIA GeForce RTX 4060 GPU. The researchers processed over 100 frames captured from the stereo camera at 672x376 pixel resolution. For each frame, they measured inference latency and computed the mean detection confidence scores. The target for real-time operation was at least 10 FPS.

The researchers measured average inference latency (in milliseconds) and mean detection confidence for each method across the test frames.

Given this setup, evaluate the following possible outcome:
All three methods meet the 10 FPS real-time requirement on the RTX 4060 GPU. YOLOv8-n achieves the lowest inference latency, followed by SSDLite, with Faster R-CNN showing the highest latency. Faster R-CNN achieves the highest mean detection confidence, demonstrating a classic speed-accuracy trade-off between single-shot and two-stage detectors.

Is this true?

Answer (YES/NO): NO